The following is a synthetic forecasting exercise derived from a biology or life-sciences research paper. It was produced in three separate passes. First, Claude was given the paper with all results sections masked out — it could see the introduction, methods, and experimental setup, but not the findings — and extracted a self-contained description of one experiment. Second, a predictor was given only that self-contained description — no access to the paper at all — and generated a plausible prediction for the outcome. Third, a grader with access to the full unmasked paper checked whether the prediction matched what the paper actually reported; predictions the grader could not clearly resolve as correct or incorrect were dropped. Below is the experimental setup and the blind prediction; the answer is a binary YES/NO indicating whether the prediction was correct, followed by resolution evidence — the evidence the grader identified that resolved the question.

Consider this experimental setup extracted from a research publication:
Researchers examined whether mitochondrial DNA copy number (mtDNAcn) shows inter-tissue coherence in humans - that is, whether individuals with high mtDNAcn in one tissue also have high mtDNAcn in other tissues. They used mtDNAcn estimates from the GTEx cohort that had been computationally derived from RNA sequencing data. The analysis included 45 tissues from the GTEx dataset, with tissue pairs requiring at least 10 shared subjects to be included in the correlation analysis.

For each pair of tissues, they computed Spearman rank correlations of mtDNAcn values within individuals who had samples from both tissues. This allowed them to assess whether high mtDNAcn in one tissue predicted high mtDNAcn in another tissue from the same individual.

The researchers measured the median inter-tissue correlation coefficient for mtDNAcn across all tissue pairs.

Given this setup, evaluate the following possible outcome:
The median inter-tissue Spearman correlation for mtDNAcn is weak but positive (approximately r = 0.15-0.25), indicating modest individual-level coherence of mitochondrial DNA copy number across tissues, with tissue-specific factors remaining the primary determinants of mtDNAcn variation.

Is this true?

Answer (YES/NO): NO